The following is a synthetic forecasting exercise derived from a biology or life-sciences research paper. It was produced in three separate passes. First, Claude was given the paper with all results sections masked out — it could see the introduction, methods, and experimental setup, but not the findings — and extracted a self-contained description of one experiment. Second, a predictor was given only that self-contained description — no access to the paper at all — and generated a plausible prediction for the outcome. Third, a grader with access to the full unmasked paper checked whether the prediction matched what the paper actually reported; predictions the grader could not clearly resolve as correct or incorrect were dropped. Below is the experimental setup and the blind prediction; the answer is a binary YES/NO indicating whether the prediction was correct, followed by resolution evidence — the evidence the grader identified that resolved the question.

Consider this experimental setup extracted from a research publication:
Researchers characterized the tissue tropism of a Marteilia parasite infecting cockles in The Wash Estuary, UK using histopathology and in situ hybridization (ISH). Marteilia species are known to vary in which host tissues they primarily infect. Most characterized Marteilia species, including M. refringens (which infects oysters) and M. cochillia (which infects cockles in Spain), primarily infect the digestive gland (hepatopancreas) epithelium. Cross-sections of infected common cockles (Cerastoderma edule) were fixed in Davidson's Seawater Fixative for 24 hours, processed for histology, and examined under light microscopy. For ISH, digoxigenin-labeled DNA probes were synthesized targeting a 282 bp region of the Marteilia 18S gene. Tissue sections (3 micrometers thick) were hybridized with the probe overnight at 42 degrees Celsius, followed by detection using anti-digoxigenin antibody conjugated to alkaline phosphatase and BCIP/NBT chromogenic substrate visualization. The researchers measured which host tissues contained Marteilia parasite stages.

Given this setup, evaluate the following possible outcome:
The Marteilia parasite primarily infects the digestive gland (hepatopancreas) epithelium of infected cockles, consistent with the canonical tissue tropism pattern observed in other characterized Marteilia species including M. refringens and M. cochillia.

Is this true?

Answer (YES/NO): NO